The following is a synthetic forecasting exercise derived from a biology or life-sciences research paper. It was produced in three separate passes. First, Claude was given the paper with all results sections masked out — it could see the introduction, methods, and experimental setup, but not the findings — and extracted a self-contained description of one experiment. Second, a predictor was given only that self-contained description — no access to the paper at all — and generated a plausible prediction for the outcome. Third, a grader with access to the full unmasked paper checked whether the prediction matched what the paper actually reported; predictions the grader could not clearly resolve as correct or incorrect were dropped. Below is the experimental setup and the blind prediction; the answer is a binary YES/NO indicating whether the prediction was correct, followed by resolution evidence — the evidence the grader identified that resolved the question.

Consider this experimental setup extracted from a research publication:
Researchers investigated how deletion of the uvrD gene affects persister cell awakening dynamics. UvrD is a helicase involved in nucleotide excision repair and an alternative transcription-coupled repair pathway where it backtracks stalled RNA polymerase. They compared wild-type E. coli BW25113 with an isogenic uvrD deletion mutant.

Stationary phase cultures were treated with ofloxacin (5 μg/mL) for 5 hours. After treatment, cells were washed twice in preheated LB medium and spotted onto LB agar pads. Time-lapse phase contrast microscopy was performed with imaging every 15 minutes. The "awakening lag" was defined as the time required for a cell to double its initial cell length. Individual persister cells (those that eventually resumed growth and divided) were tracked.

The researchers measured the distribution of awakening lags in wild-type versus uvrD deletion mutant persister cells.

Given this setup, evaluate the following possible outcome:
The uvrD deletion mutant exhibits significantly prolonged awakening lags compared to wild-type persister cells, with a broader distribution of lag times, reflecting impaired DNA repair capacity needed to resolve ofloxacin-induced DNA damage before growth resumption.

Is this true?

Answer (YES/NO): NO